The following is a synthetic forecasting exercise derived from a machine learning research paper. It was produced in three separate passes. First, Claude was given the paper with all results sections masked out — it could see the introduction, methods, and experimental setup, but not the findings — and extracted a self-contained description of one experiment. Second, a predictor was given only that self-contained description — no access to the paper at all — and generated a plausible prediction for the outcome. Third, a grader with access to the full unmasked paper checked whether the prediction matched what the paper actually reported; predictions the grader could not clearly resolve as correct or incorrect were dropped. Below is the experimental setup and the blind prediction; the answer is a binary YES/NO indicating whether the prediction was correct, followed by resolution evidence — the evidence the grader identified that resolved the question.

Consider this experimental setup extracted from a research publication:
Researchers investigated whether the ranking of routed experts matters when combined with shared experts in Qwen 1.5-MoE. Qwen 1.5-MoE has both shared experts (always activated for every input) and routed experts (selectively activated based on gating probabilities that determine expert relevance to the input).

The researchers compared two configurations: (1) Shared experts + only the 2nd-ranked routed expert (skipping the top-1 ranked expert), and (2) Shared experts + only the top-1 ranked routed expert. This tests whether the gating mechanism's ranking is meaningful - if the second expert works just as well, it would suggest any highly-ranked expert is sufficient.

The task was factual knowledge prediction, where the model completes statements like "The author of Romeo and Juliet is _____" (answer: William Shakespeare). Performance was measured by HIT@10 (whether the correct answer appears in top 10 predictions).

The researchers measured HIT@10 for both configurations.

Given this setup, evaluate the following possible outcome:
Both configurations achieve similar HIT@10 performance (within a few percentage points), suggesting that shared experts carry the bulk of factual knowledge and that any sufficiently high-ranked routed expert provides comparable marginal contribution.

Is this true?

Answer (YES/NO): NO